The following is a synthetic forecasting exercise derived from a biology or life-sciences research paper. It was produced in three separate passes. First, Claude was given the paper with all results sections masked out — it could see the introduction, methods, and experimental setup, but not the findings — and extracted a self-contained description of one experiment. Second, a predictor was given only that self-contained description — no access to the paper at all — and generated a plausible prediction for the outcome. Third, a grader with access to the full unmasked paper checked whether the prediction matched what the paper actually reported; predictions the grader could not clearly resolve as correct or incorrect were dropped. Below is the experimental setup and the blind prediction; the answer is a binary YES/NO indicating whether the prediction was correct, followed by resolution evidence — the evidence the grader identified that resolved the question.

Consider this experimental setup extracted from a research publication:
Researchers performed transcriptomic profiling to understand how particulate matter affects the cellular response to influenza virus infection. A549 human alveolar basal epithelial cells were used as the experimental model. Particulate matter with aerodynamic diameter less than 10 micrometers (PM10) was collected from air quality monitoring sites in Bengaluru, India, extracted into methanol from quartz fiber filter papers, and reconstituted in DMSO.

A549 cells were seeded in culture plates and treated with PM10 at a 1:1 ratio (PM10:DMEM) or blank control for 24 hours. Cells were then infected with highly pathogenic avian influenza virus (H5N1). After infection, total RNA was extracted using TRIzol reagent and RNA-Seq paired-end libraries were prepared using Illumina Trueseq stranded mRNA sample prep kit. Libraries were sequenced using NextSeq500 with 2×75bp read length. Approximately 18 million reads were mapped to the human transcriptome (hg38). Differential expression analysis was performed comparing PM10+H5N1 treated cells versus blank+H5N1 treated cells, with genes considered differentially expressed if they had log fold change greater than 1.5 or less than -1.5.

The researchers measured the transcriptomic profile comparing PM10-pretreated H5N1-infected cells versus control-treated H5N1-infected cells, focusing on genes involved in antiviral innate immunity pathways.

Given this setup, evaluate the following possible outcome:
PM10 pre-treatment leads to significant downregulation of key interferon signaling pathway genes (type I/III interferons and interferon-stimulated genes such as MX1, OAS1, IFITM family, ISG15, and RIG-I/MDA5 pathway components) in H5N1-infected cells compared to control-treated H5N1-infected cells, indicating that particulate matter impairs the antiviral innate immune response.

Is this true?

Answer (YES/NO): YES